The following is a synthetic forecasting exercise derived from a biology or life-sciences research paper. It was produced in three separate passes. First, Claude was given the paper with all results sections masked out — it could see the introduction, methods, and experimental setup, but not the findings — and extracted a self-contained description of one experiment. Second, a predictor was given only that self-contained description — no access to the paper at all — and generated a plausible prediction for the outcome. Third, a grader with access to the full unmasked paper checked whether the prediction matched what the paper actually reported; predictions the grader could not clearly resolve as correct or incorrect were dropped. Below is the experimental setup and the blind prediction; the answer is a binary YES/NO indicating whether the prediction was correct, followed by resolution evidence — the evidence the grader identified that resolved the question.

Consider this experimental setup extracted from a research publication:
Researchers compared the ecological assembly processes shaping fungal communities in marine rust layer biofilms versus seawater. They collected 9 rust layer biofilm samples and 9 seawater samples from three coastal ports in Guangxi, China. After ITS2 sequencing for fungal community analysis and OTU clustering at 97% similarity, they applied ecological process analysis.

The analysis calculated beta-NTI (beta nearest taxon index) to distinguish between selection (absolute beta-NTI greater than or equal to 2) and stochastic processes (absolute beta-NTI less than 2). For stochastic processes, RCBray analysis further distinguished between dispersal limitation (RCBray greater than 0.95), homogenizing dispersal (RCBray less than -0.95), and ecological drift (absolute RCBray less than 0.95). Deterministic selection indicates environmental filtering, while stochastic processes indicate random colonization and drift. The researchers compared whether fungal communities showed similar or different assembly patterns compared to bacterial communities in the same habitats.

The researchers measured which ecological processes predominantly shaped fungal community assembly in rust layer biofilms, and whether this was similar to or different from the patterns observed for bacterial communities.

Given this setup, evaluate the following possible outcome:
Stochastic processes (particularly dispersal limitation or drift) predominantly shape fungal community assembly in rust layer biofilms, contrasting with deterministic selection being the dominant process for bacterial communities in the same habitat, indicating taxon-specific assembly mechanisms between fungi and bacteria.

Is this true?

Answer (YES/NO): NO